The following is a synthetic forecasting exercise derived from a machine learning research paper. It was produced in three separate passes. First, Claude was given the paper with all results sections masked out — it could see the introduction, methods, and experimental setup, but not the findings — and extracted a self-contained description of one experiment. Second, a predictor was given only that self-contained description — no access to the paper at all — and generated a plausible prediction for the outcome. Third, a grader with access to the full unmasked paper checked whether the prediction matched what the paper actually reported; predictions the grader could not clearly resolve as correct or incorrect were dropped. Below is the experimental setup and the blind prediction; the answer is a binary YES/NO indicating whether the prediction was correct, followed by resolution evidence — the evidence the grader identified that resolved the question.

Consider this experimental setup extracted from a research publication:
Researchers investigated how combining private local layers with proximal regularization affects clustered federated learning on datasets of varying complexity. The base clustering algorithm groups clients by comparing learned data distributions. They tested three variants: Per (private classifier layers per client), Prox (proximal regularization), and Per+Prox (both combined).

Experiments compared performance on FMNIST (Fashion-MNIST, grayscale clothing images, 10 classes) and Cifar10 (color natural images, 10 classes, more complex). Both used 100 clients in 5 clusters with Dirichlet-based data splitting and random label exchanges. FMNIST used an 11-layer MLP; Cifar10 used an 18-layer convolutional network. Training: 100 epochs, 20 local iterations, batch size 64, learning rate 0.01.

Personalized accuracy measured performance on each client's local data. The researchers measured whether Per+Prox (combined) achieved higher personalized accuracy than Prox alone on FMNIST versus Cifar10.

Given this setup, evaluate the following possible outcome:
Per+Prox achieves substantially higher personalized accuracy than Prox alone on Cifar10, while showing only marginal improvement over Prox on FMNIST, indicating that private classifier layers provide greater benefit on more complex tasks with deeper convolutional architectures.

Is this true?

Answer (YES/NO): NO